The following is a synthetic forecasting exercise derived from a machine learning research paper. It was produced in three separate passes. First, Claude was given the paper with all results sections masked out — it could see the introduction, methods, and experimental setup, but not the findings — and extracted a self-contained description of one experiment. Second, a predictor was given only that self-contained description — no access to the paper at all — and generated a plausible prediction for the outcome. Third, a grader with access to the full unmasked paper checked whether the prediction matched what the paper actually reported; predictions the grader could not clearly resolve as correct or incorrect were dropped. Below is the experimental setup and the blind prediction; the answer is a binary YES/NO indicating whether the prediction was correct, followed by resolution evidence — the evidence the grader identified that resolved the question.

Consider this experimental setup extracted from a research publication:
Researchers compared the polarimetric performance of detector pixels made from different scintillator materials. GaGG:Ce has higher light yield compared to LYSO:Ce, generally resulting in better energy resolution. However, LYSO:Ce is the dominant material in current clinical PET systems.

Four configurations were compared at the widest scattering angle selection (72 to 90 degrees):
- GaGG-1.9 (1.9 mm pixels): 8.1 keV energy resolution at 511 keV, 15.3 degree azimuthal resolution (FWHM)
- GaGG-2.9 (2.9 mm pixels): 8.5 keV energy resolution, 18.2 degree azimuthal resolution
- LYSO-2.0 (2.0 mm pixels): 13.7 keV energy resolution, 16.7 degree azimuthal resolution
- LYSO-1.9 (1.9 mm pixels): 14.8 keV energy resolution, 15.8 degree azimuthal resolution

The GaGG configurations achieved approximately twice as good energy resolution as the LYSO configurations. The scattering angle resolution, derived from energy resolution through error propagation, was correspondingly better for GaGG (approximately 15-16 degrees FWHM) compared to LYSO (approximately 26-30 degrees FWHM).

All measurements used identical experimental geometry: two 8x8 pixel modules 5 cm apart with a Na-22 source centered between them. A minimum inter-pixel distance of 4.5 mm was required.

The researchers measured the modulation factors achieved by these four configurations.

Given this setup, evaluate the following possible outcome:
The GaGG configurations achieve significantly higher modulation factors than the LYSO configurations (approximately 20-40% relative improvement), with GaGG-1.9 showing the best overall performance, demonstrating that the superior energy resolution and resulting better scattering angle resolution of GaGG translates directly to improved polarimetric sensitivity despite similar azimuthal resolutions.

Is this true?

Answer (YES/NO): NO